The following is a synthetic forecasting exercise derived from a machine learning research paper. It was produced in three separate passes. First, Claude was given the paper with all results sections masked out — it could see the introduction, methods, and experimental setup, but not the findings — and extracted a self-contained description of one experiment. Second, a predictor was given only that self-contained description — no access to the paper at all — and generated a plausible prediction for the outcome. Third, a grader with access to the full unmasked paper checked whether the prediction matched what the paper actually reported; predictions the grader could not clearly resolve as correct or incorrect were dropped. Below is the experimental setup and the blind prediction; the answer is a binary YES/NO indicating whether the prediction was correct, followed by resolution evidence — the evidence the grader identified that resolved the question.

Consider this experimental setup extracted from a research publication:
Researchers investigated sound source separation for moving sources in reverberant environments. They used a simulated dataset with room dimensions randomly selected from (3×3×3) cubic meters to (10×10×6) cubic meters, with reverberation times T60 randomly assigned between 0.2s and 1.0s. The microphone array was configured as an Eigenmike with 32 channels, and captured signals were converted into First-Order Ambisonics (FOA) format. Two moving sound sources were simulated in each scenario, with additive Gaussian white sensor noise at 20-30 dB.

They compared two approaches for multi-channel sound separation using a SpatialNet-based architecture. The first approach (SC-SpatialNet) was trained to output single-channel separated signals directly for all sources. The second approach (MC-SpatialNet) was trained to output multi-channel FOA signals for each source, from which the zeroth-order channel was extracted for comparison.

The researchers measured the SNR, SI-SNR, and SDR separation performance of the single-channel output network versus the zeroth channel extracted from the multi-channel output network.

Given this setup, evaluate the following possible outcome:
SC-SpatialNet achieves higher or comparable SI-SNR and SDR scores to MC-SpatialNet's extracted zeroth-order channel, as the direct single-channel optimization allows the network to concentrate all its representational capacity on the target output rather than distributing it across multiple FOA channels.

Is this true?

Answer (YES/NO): YES